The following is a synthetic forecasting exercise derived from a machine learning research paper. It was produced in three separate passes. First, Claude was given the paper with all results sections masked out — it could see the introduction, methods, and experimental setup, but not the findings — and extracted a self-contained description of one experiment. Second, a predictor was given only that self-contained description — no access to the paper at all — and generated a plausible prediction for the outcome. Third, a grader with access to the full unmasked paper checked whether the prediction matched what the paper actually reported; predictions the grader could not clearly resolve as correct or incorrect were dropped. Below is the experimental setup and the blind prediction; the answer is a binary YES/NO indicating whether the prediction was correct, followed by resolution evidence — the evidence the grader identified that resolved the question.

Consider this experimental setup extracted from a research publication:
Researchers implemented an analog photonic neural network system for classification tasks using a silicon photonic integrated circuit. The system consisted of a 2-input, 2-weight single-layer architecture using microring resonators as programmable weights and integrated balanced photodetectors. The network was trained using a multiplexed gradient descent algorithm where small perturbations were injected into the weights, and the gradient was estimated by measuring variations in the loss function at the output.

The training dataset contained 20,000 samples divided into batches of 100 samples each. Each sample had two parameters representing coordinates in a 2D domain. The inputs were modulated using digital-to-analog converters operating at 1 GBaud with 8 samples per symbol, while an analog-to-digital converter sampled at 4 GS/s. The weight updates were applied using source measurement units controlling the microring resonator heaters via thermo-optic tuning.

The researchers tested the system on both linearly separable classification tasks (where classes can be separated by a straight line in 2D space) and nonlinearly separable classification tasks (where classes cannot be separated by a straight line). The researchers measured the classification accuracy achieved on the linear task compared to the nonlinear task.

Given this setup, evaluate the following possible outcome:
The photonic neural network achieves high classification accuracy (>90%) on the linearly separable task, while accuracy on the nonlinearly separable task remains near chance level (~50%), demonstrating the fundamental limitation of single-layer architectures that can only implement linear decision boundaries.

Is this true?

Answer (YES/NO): NO